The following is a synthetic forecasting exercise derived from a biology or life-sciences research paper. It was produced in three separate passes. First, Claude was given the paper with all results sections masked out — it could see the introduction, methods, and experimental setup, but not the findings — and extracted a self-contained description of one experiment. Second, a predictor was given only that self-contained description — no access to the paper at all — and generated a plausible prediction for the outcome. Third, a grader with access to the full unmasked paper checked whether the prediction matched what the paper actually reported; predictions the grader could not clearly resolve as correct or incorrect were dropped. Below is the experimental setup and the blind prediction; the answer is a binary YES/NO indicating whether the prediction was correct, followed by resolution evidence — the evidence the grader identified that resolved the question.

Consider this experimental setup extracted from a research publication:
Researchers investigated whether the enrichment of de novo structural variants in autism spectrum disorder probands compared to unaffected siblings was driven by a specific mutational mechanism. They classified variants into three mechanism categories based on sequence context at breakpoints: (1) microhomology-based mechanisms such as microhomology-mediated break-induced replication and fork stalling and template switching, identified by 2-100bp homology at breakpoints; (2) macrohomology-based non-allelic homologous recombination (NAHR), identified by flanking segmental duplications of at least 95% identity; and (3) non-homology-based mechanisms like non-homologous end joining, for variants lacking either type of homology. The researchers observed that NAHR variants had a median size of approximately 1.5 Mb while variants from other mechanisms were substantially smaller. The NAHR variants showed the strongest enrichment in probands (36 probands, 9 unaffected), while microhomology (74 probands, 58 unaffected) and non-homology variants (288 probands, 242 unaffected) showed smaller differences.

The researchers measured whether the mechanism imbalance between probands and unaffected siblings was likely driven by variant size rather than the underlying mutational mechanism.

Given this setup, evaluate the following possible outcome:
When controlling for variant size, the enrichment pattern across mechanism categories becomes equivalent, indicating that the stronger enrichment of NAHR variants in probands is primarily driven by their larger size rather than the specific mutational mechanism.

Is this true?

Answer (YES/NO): YES